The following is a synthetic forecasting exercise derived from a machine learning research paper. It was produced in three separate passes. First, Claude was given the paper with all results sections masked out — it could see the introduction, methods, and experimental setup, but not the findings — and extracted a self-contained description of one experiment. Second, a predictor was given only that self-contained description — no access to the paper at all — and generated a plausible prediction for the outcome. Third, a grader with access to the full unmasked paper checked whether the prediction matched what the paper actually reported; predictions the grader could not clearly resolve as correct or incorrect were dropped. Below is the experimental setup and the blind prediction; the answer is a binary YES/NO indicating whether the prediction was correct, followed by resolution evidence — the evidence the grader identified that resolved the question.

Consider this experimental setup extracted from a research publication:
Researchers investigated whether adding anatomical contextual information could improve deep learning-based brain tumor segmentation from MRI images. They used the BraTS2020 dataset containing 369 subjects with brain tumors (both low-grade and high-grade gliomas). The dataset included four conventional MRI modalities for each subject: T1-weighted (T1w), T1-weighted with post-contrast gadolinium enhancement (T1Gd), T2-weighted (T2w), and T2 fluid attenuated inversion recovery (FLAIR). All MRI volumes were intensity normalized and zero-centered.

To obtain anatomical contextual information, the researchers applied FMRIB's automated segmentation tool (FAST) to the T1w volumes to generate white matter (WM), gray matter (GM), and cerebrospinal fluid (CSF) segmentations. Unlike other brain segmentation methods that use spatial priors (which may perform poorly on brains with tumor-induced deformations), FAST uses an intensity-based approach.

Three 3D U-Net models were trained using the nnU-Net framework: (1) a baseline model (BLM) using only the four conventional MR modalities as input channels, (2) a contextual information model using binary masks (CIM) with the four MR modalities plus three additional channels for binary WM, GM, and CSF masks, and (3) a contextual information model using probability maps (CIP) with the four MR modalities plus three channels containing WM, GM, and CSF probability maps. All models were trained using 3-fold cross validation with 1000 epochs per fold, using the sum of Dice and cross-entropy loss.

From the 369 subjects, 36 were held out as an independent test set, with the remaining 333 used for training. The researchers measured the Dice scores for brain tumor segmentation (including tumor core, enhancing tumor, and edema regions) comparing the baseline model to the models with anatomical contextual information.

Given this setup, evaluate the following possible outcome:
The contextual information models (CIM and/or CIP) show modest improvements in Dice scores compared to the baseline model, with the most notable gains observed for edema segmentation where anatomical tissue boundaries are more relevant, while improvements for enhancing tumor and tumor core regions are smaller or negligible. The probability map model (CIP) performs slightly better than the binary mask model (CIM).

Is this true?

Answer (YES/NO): NO